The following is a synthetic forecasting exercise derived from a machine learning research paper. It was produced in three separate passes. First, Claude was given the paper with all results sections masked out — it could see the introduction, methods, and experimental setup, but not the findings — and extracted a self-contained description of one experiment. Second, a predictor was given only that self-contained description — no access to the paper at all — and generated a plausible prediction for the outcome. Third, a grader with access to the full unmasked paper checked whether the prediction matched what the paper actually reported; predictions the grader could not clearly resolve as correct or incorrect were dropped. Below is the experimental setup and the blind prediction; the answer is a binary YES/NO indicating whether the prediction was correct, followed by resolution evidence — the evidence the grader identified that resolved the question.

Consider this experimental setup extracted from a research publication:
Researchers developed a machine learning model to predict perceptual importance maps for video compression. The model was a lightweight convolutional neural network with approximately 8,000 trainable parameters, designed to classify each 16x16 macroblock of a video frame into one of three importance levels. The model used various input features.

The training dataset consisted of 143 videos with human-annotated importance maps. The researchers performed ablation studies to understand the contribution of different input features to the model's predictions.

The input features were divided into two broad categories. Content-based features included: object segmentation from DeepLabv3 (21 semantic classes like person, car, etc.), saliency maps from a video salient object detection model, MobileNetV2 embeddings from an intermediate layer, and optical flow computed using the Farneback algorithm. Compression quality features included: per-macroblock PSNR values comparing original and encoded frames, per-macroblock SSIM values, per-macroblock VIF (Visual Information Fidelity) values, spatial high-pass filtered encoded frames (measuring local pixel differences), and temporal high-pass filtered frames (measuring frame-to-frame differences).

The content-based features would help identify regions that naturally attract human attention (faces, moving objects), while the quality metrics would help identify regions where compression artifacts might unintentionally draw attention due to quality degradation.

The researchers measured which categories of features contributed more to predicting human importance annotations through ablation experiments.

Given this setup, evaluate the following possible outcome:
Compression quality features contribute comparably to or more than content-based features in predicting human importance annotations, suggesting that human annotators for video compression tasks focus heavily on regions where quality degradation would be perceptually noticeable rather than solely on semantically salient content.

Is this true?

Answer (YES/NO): YES